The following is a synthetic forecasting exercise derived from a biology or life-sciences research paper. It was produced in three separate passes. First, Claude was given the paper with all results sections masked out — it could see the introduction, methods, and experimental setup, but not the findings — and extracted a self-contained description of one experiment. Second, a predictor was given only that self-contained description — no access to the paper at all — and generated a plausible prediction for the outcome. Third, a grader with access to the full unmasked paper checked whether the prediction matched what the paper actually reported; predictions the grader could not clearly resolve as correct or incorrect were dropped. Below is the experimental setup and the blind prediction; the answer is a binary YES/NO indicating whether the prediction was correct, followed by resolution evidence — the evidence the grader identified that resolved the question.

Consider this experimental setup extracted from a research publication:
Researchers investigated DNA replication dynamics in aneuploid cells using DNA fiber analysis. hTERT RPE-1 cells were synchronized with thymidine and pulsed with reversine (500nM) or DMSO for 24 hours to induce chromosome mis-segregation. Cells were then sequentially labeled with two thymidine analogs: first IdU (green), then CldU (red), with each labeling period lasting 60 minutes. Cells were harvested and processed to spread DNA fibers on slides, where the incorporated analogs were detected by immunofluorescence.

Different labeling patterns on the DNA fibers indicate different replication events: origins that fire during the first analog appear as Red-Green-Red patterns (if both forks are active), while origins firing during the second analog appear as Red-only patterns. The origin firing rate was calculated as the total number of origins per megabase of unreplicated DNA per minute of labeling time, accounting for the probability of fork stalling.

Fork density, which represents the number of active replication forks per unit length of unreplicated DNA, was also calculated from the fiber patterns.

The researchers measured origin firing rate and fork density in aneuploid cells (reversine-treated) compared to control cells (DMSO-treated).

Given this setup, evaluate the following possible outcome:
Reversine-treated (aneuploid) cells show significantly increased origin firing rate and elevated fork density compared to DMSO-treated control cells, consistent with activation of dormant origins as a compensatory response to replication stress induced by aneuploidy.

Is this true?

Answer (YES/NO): YES